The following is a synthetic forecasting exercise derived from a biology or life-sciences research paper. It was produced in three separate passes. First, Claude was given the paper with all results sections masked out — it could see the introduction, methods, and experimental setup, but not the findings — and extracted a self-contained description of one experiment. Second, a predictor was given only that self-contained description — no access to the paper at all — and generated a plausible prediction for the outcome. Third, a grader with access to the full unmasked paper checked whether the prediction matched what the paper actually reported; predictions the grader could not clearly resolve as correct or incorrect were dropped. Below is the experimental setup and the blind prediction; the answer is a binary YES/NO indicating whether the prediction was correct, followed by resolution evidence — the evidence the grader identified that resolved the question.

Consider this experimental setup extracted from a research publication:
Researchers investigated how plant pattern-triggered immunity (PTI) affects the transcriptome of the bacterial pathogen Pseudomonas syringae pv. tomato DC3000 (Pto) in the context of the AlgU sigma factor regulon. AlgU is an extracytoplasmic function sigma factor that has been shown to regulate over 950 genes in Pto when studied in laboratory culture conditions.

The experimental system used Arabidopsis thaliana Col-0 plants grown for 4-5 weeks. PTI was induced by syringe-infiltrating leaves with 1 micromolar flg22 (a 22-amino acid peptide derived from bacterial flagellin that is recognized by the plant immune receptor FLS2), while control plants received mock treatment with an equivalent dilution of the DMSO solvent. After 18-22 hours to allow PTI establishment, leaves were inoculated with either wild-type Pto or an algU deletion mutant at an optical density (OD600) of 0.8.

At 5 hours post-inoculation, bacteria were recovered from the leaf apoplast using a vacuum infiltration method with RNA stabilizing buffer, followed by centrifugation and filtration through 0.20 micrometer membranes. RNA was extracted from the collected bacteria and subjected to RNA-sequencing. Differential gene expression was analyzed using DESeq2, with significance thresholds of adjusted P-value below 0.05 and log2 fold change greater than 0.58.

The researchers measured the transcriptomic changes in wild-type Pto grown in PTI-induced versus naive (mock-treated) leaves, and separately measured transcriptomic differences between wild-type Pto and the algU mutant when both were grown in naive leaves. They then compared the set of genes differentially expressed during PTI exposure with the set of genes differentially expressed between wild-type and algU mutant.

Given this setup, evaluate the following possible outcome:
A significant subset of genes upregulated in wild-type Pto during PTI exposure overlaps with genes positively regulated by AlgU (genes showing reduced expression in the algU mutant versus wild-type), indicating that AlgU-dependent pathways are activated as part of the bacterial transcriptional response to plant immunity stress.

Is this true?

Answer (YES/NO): NO